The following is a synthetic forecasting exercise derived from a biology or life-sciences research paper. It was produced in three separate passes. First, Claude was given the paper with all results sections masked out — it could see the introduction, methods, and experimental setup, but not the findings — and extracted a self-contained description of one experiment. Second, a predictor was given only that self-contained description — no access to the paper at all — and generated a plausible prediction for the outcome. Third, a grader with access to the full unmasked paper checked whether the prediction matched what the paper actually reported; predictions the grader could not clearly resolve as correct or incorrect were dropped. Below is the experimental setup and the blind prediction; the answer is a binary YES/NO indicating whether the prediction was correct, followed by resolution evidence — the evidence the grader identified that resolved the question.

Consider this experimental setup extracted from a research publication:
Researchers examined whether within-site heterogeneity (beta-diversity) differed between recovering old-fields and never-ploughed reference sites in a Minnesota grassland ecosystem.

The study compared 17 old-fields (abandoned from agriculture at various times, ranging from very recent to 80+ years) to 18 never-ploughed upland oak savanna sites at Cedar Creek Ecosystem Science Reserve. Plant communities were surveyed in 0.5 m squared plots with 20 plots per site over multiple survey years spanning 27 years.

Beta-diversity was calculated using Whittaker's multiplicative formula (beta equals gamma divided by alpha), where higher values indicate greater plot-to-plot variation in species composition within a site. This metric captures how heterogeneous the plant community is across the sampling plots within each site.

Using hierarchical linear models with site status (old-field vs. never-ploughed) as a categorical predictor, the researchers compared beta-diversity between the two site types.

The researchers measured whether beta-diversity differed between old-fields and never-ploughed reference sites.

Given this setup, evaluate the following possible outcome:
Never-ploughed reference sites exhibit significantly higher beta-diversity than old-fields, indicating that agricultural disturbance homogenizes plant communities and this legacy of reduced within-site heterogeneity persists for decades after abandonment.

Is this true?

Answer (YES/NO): YES